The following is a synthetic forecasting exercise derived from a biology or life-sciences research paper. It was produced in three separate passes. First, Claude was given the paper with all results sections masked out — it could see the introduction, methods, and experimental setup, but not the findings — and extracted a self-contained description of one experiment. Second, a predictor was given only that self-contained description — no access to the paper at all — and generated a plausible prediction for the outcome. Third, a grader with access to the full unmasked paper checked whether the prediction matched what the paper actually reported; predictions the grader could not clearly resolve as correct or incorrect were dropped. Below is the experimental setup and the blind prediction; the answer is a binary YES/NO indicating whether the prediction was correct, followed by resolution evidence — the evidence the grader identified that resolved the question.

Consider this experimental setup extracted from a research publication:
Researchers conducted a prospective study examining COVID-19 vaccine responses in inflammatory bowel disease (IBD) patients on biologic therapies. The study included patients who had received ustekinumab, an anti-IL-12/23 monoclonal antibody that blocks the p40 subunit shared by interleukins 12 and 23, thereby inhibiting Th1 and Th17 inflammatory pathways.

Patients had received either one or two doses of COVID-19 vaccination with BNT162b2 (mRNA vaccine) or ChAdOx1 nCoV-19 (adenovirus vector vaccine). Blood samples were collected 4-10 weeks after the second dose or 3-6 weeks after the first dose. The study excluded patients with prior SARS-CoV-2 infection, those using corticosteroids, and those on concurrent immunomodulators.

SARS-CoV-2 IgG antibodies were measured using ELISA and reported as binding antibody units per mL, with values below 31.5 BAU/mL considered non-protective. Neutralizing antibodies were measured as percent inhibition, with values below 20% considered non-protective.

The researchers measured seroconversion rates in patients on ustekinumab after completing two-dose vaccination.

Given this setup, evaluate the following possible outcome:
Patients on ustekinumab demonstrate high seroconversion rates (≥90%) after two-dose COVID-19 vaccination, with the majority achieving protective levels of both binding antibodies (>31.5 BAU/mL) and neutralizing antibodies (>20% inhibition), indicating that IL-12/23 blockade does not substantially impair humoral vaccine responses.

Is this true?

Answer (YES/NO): YES